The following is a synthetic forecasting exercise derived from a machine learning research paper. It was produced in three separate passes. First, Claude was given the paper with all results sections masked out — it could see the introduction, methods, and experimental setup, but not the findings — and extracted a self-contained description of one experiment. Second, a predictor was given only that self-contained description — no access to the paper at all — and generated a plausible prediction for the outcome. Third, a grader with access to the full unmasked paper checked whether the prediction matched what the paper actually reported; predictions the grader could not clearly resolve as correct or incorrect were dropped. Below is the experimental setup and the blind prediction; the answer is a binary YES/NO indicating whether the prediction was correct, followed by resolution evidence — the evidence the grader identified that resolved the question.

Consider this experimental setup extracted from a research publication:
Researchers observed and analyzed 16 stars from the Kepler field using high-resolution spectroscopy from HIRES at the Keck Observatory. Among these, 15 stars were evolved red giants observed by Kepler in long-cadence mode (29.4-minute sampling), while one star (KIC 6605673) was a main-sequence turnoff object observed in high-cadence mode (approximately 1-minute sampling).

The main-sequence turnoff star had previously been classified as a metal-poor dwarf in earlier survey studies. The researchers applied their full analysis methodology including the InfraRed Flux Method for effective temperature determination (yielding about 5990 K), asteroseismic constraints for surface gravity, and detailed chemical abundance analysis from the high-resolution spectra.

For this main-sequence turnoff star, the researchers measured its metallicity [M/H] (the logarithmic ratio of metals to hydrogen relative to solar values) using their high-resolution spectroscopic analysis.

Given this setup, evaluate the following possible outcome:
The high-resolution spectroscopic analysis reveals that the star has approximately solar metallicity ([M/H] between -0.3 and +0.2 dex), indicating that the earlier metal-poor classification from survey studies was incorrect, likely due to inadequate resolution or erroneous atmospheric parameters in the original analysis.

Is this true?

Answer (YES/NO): YES